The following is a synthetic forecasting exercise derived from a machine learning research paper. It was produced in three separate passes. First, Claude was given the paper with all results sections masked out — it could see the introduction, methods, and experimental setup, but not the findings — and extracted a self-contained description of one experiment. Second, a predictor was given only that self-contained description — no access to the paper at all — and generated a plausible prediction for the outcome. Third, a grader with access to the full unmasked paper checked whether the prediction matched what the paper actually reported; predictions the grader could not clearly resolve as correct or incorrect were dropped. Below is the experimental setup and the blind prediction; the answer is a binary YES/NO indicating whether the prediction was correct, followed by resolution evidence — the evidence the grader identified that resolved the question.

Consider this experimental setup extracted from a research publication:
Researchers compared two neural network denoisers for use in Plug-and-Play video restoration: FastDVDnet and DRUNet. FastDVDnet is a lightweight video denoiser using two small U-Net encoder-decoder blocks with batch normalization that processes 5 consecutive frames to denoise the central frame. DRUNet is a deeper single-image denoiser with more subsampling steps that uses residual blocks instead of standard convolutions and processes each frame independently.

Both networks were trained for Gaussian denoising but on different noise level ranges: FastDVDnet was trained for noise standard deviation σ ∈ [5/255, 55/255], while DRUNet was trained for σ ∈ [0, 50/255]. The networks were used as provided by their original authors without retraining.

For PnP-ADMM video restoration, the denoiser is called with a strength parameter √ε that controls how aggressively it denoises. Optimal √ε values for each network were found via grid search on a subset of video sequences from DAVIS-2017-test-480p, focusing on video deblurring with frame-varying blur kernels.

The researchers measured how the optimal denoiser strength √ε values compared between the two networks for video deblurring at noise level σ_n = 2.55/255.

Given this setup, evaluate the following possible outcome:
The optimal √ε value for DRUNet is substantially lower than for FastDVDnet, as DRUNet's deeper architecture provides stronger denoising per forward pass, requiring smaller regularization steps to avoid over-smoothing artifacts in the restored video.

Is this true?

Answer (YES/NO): NO